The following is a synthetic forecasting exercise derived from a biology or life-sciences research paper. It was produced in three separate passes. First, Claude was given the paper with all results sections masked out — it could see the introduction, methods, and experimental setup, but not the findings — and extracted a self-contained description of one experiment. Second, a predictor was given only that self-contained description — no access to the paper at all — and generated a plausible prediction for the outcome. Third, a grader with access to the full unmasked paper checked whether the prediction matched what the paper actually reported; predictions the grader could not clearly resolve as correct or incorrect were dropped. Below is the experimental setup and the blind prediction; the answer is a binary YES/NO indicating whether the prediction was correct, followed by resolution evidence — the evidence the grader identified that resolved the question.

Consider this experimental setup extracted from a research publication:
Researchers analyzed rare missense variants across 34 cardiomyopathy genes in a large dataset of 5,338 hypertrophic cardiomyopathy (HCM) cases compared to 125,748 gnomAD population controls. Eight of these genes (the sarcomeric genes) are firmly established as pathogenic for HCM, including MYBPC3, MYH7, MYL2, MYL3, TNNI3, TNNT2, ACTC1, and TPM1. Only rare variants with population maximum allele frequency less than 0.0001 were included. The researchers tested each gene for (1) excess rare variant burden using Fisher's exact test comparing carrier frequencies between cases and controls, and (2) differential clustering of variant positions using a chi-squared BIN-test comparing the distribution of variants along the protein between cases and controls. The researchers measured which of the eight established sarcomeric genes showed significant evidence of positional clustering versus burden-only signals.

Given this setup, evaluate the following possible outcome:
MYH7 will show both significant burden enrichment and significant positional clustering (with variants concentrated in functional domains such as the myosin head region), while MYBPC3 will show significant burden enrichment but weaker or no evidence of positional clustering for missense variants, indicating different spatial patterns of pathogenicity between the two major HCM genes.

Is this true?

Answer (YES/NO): NO